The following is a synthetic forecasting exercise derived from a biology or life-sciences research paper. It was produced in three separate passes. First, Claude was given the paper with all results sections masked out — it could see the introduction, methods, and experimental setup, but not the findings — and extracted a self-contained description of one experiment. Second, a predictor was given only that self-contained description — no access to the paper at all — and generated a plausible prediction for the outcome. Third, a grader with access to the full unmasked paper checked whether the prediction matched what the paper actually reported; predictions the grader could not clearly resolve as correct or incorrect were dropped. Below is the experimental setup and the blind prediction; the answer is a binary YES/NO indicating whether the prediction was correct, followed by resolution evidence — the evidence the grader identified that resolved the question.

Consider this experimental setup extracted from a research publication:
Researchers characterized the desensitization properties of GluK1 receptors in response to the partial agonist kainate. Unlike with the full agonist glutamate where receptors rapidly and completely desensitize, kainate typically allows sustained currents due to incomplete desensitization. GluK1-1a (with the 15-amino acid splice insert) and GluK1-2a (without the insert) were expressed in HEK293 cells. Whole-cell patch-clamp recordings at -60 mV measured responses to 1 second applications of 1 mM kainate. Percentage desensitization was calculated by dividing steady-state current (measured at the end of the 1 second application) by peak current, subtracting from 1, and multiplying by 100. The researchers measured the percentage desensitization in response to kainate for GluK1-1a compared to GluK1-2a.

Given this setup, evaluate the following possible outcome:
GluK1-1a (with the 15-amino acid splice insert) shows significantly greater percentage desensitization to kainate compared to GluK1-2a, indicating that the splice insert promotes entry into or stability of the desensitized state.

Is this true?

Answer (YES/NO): NO